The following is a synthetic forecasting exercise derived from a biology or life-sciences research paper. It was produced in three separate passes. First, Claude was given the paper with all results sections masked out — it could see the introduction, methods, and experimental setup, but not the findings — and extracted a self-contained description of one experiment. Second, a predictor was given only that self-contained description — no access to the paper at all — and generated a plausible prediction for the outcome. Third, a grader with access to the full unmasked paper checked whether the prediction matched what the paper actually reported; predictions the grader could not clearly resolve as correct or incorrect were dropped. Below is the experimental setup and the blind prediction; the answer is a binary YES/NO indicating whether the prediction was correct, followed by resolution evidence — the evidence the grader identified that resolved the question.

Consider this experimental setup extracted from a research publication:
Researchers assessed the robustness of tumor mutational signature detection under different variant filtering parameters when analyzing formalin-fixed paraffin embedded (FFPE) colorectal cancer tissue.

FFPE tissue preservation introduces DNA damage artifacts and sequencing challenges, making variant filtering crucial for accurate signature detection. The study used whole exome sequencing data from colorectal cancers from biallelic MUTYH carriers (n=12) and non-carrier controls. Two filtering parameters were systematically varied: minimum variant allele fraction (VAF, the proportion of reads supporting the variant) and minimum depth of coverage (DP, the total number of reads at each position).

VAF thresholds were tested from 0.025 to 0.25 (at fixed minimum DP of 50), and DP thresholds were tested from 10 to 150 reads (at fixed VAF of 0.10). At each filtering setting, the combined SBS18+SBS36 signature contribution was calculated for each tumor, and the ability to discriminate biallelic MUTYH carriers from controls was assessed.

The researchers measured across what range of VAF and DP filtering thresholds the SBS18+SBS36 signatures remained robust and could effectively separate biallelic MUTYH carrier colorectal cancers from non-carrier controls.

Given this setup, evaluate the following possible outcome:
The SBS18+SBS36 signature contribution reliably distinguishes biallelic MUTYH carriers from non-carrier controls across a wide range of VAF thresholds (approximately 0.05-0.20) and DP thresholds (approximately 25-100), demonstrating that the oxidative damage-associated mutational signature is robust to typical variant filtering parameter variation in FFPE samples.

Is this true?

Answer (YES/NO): YES